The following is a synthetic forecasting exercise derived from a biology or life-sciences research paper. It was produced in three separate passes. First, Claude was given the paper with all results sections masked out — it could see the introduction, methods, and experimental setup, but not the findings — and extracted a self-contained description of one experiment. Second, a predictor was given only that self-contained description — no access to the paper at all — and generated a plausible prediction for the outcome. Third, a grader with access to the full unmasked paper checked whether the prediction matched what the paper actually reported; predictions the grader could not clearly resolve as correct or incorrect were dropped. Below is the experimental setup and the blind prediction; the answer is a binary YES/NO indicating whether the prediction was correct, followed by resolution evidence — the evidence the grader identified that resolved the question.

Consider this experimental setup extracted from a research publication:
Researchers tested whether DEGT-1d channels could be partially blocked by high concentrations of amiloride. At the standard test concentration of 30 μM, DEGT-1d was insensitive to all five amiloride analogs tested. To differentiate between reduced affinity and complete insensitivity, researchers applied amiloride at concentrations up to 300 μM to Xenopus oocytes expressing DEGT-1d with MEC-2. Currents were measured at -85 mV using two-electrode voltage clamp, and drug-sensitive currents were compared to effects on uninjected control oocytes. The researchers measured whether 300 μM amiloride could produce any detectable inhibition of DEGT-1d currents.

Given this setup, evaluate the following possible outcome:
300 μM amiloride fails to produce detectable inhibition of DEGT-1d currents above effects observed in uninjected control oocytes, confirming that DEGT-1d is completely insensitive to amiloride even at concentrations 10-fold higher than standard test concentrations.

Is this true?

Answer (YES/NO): NO